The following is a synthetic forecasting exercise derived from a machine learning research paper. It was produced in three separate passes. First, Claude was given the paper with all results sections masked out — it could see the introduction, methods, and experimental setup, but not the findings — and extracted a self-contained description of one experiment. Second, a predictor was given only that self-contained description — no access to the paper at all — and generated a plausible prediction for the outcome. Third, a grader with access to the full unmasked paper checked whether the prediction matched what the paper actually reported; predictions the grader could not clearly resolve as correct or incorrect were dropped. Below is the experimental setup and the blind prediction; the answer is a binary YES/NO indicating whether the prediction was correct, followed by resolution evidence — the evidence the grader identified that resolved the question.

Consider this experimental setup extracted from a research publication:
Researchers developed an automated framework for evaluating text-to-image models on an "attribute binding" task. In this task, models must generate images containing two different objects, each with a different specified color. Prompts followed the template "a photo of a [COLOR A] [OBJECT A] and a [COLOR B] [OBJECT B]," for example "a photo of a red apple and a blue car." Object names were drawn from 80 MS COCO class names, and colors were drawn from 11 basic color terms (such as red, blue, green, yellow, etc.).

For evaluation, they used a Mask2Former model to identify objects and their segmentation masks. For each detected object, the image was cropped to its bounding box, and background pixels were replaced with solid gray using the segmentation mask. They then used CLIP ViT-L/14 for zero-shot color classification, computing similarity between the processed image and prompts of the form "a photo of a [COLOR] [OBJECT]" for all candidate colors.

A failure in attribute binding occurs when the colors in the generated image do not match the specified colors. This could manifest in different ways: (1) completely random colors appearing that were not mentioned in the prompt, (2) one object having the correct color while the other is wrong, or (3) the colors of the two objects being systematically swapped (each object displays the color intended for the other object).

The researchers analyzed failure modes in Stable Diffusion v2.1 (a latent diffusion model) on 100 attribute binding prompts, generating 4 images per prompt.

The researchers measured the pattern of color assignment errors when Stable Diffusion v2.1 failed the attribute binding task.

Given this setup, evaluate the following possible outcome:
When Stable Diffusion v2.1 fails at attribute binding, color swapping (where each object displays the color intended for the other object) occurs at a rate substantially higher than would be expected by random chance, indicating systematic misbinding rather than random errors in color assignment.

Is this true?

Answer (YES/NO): YES